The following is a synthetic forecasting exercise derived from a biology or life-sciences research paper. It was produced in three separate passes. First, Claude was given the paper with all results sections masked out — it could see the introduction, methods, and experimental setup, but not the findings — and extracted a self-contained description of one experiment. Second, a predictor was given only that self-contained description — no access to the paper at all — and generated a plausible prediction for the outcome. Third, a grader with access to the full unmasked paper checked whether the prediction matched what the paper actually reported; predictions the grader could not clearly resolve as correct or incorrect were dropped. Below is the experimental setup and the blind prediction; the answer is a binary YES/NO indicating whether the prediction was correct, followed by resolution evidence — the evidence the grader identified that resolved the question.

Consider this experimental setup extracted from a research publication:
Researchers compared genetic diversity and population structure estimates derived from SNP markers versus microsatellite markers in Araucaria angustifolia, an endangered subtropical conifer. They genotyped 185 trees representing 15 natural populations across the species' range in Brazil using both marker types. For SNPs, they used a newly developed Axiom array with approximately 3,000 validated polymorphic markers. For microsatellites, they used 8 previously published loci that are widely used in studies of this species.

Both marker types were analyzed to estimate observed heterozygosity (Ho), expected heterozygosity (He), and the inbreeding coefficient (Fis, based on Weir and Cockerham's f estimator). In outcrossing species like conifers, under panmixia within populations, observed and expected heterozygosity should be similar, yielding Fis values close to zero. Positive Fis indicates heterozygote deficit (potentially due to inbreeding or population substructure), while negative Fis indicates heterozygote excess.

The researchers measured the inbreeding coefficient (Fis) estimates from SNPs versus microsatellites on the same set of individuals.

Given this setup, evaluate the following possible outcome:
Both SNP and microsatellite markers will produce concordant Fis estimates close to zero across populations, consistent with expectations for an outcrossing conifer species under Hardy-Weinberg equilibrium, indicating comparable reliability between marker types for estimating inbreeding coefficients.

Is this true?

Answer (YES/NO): NO